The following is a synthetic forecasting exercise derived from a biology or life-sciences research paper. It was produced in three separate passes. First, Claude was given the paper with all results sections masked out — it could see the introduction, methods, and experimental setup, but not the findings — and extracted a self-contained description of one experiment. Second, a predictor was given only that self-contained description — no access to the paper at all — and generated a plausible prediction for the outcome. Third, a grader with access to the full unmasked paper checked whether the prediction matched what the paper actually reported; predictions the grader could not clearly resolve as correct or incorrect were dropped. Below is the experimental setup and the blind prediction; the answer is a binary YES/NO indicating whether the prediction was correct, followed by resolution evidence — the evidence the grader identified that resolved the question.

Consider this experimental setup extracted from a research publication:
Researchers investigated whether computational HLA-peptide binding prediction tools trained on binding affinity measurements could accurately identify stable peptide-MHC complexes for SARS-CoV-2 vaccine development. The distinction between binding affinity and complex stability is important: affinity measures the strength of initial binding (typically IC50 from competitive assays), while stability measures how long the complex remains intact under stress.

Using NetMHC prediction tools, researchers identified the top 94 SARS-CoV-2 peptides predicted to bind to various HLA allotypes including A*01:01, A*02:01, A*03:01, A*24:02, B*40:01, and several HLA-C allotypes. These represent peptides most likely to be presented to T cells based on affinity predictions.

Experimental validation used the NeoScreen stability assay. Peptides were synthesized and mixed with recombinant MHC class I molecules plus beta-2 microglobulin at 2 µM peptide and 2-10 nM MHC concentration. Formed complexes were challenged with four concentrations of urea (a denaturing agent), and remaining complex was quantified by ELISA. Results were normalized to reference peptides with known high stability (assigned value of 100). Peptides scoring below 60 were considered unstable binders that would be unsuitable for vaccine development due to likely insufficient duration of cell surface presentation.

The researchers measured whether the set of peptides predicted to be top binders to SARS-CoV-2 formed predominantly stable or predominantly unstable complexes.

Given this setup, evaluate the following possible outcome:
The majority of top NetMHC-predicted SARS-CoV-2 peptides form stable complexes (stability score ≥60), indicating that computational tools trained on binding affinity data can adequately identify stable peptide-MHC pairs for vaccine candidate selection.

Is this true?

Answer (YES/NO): NO